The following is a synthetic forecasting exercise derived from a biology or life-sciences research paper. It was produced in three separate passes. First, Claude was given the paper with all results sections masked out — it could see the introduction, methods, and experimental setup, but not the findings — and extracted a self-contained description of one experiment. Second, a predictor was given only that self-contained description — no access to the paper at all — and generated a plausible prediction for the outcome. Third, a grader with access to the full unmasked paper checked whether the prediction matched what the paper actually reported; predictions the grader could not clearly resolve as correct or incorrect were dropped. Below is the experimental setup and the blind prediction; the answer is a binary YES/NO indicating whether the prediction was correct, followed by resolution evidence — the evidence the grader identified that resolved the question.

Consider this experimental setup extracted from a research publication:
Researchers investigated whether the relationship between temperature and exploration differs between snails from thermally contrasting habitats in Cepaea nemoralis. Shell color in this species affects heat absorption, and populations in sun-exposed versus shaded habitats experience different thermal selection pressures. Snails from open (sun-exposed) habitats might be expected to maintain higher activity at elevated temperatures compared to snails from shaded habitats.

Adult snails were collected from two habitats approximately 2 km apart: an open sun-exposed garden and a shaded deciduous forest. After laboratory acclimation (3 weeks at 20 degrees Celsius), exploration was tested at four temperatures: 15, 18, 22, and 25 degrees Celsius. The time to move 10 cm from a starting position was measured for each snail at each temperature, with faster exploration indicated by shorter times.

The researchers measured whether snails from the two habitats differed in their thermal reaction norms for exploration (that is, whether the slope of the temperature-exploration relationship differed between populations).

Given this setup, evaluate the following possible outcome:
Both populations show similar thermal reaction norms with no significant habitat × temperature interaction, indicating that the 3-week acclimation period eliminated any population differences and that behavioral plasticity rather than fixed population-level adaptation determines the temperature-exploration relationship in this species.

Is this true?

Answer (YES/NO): NO